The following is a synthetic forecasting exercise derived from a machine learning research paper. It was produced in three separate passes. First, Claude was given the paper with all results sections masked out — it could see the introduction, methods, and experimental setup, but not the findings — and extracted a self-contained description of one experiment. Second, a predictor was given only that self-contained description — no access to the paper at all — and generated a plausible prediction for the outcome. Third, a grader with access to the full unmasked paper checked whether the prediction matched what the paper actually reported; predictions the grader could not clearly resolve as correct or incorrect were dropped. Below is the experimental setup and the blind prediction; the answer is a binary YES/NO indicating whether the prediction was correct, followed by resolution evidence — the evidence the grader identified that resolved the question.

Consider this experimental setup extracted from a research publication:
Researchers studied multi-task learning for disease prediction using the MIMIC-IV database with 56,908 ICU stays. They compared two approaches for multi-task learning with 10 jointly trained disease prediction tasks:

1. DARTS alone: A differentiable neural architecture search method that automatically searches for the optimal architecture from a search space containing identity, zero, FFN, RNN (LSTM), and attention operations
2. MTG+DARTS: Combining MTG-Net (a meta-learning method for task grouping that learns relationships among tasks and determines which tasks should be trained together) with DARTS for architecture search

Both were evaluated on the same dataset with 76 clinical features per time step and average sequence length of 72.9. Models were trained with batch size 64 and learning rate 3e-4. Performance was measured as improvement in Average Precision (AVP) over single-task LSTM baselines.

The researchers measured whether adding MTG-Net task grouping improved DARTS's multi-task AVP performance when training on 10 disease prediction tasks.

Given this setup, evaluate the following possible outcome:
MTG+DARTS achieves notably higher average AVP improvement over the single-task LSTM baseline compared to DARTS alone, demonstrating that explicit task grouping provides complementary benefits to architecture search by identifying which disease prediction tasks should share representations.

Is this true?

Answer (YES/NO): NO